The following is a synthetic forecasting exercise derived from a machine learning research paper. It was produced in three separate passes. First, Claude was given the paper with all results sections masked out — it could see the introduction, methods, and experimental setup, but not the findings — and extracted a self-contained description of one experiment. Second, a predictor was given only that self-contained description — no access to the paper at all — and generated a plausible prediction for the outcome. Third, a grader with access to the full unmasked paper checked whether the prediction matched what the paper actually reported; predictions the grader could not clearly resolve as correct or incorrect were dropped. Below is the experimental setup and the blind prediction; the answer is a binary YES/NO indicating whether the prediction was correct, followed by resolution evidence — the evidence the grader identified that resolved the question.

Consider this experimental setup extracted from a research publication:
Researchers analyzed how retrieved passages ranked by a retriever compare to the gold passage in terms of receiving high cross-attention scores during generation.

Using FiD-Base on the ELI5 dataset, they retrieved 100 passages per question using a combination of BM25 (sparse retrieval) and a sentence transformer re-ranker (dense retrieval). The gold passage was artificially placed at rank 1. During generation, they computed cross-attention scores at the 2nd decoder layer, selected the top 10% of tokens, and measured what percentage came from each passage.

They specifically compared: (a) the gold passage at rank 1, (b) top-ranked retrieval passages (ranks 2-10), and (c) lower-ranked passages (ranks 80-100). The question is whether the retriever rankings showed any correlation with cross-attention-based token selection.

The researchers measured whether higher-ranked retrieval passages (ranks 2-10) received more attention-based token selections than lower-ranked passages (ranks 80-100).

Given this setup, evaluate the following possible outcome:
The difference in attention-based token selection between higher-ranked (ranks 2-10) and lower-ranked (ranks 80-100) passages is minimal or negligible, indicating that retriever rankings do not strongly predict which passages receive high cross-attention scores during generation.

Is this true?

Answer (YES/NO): NO